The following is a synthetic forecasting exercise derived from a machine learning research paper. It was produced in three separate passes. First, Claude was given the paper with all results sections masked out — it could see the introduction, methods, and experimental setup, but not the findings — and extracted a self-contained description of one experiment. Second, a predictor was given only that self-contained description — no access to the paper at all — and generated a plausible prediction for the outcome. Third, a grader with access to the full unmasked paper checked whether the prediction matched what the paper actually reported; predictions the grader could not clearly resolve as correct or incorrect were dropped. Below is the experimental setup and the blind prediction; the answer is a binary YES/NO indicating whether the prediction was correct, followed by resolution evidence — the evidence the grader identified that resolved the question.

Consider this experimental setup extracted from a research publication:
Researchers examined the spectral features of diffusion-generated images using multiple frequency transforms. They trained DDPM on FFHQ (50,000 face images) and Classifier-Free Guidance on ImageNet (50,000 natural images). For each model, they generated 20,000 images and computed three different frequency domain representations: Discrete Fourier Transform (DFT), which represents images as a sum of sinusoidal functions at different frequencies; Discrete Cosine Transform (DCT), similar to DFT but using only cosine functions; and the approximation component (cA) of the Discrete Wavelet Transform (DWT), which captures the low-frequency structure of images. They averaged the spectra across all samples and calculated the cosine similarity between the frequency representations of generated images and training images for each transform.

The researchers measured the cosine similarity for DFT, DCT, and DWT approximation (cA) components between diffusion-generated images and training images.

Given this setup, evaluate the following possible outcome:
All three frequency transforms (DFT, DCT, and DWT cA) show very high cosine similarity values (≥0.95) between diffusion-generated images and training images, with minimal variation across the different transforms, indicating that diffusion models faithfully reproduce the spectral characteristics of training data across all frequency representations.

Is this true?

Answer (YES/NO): YES